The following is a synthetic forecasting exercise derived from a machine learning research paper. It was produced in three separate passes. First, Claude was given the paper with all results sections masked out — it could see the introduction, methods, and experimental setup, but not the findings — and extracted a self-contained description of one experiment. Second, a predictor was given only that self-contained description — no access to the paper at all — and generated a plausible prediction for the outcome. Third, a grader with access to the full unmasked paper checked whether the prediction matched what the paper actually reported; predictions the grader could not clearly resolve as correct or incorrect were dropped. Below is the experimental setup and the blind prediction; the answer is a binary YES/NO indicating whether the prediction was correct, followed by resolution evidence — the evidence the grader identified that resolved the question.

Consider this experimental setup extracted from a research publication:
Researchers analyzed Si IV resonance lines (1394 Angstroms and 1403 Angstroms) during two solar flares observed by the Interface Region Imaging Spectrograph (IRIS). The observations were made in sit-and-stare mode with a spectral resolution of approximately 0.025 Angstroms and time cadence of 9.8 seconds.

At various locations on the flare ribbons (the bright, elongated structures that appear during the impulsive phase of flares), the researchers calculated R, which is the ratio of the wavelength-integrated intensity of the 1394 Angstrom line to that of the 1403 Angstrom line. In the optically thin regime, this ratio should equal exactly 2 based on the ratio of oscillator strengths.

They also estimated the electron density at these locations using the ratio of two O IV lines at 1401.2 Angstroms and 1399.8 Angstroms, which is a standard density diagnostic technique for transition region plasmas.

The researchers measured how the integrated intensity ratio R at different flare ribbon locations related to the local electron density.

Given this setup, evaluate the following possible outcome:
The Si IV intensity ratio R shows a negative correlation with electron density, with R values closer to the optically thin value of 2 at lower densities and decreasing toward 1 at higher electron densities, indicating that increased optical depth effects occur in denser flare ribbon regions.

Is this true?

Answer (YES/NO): NO